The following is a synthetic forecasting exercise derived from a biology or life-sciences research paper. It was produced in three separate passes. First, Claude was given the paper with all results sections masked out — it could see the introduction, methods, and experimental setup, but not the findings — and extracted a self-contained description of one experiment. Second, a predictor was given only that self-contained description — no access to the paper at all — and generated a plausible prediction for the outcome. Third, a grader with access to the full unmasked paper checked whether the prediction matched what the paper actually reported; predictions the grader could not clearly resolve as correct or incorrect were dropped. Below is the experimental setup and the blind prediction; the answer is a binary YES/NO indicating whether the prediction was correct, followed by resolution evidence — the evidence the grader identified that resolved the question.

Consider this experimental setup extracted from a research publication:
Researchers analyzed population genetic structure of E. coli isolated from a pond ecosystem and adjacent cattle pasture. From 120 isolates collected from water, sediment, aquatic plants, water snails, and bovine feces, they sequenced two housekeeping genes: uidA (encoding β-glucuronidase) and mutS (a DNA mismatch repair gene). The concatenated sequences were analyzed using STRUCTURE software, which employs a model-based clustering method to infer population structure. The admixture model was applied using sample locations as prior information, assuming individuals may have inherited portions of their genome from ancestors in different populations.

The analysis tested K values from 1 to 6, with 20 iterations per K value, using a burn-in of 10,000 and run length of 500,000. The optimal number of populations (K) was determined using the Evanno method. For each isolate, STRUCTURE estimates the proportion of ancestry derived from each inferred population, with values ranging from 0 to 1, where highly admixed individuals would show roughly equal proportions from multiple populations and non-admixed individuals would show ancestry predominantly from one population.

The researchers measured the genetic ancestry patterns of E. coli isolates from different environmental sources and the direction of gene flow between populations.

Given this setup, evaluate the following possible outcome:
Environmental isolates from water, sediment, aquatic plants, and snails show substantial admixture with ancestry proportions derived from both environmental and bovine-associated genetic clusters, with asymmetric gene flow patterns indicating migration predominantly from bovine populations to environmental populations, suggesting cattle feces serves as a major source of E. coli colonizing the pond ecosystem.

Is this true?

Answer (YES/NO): NO